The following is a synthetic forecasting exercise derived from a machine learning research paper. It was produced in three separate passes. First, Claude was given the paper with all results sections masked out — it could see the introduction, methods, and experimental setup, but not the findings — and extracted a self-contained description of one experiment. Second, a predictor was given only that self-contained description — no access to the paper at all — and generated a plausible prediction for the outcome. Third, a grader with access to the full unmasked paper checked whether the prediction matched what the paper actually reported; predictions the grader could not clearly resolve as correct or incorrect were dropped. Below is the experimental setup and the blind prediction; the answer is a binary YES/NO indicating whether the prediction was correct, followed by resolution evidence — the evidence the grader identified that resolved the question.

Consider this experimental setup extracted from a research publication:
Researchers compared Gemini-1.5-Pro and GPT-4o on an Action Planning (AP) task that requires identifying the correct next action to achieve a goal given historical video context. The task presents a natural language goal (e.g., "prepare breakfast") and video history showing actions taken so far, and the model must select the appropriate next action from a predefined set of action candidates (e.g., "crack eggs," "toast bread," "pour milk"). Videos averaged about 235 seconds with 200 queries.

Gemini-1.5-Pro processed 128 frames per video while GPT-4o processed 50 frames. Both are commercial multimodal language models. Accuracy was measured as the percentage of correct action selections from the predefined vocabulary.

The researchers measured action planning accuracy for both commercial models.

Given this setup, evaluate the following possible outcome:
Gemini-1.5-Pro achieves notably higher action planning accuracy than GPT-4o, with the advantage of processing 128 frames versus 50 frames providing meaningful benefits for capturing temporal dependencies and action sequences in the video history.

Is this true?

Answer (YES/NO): NO